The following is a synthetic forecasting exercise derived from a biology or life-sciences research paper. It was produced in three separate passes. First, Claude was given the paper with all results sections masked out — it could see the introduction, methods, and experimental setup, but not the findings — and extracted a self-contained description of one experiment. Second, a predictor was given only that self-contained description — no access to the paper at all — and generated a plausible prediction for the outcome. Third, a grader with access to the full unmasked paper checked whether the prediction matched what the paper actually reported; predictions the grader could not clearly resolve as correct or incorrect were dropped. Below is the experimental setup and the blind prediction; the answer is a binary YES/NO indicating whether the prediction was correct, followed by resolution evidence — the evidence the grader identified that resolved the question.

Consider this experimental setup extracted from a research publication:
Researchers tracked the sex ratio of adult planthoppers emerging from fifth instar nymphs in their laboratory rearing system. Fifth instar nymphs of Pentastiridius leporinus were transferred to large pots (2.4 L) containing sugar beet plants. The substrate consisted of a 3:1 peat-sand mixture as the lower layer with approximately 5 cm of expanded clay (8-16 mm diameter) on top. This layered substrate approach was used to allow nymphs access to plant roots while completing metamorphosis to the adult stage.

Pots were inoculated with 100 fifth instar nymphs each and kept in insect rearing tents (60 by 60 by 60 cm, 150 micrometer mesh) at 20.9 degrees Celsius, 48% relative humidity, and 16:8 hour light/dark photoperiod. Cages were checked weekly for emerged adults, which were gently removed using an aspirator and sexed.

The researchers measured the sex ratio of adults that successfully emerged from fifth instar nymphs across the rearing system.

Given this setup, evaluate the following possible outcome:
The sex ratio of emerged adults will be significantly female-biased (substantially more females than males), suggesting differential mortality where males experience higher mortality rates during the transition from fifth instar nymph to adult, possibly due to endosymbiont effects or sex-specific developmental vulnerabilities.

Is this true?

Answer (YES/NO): NO